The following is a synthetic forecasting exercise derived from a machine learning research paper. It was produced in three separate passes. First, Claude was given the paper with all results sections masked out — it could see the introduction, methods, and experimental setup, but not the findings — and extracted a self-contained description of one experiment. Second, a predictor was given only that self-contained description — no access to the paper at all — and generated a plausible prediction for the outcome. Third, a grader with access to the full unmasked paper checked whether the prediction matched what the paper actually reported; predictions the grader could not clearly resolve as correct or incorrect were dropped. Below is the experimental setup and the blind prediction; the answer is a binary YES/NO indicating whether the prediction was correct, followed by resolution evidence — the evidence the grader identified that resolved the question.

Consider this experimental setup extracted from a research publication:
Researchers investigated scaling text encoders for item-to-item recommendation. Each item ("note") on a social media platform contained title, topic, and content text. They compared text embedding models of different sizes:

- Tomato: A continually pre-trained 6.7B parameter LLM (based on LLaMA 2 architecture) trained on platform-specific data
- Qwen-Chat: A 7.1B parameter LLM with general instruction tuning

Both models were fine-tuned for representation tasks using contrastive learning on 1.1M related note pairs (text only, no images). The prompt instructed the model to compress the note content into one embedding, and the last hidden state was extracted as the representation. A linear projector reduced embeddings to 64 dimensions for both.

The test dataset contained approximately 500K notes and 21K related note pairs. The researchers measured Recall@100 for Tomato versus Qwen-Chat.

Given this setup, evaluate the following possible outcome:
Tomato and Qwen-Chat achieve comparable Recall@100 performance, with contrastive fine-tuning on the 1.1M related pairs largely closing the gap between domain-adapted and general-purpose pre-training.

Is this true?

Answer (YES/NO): NO